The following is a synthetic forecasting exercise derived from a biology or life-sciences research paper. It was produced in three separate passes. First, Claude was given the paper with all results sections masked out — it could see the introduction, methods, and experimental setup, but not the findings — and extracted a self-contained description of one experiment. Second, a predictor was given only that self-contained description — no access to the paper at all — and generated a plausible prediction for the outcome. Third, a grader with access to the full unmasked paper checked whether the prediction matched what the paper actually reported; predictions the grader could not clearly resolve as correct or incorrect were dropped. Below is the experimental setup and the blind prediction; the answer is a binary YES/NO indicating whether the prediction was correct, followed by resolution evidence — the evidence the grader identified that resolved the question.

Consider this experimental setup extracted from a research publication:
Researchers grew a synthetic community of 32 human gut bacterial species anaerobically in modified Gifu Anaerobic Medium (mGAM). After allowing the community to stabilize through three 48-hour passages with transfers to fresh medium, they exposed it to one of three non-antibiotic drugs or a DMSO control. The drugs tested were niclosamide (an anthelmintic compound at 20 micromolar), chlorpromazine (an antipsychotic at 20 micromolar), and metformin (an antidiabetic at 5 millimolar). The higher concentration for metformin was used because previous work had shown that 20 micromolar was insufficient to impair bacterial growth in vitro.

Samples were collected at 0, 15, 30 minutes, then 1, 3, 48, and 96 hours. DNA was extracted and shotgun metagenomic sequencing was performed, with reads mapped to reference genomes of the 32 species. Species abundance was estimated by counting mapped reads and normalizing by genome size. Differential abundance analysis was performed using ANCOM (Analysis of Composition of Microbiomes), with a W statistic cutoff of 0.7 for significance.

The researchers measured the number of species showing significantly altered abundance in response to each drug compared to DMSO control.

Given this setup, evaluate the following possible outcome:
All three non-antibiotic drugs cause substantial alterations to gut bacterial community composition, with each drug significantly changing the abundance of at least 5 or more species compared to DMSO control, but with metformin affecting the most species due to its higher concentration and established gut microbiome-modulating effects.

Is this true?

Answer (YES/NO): NO